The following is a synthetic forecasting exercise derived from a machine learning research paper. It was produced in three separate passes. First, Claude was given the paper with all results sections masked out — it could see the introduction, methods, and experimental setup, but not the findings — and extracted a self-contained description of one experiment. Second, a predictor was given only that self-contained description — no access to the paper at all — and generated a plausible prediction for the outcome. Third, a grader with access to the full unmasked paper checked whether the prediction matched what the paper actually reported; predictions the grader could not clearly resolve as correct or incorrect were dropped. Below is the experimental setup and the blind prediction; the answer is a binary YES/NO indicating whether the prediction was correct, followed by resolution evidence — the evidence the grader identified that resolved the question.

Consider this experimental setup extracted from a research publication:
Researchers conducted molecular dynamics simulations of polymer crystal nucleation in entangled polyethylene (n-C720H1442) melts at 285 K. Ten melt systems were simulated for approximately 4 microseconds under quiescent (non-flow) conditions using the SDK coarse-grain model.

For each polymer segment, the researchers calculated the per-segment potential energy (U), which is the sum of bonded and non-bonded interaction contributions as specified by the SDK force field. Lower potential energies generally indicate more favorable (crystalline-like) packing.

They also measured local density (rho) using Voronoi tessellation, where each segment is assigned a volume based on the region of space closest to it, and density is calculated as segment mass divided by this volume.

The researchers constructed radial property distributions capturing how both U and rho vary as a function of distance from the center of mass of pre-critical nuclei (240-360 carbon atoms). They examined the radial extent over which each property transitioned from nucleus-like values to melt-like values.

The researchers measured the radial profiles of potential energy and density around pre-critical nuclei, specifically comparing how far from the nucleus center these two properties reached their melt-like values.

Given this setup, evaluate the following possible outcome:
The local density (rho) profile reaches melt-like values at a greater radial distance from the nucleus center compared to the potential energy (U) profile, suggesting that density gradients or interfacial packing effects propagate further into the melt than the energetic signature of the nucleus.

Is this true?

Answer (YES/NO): NO